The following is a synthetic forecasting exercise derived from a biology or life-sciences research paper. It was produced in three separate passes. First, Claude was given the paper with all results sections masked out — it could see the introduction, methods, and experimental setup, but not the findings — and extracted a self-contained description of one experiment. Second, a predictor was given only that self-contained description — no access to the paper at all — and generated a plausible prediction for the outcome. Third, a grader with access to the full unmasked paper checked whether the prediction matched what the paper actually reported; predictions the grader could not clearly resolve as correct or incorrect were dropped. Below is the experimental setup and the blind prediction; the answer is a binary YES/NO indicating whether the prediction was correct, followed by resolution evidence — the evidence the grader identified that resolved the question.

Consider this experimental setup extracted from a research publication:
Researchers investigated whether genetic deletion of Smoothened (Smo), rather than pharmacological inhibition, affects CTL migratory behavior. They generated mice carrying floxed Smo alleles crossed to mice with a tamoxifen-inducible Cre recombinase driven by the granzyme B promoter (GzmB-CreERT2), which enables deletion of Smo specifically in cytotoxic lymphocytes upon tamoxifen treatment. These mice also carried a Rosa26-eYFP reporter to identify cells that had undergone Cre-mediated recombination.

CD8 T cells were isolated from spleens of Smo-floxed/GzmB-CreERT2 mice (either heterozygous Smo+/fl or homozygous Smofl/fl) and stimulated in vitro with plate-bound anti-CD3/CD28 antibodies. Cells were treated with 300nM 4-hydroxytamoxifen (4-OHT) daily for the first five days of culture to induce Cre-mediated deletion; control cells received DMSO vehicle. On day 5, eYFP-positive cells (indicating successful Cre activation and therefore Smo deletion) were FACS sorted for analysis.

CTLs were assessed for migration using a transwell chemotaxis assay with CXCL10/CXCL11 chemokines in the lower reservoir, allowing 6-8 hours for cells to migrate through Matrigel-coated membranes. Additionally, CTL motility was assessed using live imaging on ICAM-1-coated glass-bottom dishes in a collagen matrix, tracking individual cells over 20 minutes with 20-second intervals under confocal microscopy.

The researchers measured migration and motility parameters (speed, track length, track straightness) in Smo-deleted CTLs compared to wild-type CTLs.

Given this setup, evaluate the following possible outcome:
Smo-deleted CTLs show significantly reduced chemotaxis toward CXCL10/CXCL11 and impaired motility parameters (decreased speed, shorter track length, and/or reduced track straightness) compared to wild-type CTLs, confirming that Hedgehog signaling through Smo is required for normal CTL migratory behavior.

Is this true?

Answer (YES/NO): NO